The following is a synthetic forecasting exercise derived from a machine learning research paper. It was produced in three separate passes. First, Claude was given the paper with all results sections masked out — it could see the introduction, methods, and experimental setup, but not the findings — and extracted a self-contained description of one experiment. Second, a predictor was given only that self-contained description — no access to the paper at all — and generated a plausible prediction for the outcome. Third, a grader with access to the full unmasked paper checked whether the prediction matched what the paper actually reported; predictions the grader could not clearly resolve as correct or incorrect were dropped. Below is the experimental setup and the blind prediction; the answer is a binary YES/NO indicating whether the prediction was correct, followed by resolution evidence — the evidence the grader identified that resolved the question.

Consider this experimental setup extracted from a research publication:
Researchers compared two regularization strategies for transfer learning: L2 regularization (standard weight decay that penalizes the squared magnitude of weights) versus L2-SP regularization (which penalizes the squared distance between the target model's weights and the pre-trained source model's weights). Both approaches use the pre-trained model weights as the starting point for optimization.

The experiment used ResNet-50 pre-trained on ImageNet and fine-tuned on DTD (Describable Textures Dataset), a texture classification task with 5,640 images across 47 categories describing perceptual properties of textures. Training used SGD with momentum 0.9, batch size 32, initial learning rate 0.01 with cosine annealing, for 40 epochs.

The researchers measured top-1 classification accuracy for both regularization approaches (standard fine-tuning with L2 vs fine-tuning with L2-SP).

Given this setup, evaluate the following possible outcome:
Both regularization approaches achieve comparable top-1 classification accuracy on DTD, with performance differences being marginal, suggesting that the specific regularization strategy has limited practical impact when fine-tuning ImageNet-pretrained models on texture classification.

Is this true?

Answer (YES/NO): NO